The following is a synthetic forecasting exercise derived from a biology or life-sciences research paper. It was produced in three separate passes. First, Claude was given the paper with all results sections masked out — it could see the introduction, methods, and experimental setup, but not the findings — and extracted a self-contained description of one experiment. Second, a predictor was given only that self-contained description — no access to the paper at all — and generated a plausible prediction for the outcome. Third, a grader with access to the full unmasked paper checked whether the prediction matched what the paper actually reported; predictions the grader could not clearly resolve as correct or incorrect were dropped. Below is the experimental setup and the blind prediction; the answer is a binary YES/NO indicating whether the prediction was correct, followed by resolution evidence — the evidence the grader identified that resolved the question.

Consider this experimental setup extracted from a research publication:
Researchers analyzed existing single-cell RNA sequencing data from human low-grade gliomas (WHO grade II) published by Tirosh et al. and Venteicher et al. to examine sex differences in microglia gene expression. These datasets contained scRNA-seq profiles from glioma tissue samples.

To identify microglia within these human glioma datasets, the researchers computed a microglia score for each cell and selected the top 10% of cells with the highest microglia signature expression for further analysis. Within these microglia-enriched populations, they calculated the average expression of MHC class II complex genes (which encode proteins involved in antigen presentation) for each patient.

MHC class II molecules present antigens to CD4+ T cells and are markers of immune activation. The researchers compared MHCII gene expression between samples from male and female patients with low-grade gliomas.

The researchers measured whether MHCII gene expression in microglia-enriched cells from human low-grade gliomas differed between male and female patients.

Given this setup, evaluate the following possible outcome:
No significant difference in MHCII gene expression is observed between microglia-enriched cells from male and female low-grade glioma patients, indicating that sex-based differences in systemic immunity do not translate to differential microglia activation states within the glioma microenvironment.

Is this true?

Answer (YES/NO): NO